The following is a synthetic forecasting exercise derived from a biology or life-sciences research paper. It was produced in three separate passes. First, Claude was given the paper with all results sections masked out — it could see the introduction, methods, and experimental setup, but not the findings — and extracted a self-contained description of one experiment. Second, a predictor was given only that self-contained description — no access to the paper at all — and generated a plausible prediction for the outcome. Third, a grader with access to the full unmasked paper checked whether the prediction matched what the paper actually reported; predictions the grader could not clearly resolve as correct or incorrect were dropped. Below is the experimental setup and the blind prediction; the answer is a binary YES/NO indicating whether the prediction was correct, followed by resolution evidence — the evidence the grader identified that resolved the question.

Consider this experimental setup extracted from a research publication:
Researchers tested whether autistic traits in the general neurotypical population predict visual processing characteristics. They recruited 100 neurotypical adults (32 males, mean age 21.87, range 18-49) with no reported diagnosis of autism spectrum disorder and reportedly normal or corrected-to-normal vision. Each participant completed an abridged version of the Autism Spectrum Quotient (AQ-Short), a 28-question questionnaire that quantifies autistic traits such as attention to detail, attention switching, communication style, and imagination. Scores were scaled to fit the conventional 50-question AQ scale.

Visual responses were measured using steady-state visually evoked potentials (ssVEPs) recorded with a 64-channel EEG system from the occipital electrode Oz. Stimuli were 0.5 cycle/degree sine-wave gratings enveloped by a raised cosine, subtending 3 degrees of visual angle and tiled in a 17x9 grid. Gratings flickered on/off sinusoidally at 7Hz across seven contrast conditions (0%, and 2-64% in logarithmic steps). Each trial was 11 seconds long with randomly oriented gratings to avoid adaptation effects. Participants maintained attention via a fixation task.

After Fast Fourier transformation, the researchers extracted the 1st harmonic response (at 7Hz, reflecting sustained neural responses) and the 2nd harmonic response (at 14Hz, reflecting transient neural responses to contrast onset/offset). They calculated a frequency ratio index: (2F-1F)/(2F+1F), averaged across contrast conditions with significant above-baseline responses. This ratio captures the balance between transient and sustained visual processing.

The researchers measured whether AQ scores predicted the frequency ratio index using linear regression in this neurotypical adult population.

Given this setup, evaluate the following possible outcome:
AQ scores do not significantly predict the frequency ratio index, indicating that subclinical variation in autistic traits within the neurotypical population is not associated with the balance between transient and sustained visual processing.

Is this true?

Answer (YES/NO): NO